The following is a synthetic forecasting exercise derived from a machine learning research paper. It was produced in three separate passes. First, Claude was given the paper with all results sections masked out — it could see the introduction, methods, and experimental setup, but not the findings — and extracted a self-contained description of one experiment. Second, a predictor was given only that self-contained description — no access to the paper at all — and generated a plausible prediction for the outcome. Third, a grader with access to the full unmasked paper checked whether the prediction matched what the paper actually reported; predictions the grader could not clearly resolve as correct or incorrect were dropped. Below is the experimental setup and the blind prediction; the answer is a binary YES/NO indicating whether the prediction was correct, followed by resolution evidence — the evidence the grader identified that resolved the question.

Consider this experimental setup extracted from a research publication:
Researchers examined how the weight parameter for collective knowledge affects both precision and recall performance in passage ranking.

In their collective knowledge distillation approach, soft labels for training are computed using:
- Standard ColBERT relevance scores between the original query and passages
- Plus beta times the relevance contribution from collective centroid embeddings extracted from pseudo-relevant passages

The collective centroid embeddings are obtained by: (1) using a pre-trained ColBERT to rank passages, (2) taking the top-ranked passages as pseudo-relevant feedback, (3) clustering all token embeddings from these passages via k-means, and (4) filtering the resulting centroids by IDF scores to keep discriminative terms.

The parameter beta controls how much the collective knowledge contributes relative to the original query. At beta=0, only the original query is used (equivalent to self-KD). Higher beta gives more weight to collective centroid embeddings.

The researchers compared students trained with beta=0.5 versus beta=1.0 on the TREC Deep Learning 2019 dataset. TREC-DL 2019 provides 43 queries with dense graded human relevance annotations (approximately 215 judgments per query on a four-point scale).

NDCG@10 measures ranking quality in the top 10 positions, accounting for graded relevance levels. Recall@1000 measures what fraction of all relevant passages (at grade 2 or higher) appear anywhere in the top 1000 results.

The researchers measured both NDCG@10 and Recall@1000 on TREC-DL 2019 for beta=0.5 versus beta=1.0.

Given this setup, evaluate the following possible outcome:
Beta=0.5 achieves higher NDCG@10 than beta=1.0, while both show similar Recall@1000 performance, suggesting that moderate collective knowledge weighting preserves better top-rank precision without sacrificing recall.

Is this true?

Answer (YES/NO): NO